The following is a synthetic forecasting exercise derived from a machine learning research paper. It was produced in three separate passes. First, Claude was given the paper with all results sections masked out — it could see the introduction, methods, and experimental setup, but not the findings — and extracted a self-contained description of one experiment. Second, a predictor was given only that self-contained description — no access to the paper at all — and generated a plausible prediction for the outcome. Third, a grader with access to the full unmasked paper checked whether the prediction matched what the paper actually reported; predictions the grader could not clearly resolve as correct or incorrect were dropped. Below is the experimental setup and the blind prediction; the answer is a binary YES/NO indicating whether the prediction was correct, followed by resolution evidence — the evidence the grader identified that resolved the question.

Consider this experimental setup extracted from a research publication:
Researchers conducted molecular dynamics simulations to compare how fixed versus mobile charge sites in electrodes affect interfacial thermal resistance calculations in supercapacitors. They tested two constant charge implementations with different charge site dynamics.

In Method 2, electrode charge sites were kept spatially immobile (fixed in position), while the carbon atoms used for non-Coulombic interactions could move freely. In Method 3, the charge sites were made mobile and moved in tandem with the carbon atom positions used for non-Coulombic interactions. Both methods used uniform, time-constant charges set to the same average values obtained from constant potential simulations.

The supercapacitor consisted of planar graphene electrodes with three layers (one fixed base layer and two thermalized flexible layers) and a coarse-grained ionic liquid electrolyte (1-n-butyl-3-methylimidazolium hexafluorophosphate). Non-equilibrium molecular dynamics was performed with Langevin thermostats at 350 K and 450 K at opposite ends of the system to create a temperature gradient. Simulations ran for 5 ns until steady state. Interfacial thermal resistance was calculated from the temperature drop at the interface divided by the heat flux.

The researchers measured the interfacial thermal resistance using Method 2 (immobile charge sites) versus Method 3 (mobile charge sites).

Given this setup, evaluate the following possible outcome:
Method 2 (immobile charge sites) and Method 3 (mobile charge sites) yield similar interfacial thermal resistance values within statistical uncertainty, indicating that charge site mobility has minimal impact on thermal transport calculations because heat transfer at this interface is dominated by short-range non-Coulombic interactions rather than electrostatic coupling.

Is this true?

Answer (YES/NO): NO